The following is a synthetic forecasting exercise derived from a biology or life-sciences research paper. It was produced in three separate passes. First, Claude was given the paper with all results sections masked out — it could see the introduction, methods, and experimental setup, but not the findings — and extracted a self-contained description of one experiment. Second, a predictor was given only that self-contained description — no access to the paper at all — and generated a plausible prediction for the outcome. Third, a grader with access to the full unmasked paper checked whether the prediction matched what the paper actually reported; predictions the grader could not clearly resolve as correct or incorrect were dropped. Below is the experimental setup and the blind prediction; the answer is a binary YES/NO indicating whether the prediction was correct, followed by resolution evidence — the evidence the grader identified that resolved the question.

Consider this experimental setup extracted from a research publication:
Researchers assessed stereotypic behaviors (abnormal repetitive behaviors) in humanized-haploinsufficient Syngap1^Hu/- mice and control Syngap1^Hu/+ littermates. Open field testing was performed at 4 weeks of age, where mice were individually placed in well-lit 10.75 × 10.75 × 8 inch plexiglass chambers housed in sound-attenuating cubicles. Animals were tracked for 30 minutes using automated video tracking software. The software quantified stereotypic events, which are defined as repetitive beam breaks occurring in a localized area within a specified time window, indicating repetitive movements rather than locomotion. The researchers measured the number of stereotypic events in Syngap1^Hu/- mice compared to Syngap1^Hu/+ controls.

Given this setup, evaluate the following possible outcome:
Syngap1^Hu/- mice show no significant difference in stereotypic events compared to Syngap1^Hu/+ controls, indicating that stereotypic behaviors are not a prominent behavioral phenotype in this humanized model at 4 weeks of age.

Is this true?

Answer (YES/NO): NO